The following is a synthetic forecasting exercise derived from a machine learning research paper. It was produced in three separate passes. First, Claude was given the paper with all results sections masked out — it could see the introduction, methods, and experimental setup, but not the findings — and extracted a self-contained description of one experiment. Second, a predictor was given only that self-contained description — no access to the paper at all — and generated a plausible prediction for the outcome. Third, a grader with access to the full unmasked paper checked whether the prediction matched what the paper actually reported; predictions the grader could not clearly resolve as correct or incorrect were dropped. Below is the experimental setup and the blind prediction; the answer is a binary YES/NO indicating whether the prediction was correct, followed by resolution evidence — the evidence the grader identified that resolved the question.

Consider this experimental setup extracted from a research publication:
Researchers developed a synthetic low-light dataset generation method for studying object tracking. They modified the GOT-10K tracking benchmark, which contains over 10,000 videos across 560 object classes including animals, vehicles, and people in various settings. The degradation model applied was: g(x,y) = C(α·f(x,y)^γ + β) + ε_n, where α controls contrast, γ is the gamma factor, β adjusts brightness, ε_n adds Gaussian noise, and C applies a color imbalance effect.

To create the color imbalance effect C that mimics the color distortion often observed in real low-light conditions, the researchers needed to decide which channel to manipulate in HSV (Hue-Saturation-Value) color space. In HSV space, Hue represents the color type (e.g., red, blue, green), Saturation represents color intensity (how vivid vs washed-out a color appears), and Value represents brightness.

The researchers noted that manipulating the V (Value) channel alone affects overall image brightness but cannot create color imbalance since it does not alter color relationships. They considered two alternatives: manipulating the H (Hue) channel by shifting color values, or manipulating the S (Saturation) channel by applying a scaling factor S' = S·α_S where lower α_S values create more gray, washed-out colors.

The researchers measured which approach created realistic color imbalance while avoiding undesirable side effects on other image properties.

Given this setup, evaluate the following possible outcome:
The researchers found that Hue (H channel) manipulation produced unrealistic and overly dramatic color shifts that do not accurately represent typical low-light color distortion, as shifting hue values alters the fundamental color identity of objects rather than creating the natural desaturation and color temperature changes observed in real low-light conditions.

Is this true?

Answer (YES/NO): NO